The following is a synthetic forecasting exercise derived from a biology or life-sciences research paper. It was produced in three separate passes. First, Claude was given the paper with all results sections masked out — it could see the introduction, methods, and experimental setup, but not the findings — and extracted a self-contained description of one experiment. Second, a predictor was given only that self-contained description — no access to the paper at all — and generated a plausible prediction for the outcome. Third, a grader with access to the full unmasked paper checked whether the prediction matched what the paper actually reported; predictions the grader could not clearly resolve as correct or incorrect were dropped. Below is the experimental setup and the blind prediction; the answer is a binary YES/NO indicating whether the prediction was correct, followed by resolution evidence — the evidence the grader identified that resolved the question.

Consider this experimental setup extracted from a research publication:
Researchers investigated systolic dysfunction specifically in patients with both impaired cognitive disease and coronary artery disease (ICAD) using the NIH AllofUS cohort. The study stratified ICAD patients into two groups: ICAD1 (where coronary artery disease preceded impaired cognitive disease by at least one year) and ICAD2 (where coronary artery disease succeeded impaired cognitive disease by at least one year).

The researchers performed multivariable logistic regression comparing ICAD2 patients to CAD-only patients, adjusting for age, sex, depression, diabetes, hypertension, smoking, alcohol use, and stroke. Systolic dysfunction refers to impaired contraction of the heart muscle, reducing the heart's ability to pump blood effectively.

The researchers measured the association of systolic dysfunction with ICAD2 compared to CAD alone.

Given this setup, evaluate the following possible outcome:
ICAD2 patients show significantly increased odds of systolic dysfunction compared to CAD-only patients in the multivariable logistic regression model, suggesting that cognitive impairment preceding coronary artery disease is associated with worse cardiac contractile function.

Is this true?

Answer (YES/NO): NO